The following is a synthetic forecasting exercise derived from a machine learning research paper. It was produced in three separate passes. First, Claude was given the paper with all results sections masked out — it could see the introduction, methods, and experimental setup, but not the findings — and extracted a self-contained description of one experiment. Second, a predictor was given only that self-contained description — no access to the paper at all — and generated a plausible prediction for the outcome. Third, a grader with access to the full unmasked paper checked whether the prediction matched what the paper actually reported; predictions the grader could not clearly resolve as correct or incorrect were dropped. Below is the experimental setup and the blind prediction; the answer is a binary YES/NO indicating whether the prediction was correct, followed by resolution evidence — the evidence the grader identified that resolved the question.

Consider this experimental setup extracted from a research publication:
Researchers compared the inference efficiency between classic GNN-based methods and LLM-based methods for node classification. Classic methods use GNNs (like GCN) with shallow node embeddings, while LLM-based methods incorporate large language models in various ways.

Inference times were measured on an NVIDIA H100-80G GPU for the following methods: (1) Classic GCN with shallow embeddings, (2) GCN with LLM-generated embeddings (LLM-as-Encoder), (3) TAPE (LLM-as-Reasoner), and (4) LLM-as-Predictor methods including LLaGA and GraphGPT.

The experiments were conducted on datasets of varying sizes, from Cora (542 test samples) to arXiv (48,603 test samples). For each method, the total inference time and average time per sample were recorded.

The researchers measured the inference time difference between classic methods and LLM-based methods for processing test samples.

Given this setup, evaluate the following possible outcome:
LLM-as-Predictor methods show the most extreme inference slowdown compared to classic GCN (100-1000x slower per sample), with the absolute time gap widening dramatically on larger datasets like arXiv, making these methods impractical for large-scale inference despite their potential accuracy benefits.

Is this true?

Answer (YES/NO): NO